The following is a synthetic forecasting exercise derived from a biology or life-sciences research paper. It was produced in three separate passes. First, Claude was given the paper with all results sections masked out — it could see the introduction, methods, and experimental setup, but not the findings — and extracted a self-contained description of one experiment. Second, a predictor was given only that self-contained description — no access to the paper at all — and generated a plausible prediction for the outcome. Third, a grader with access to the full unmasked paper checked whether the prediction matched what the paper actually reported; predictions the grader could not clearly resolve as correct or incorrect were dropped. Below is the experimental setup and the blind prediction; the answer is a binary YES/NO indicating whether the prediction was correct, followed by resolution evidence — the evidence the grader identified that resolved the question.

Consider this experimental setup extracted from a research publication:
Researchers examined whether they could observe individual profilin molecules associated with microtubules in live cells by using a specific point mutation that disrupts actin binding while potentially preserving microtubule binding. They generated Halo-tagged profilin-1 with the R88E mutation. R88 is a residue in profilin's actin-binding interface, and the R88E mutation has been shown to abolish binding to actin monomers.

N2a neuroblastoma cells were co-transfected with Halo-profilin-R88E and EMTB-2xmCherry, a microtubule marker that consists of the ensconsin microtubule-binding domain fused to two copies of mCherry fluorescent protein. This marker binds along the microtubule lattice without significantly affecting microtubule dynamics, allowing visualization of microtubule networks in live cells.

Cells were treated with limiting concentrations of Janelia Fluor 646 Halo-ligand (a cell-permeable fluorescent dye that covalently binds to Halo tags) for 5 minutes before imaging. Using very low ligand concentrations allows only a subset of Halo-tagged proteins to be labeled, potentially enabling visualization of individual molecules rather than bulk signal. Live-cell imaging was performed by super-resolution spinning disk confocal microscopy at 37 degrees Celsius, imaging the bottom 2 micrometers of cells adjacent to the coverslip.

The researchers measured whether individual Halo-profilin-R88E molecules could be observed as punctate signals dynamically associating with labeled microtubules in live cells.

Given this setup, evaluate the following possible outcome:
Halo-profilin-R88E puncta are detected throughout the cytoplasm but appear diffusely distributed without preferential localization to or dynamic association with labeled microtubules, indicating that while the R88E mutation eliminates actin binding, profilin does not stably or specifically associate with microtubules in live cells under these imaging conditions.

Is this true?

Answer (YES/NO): NO